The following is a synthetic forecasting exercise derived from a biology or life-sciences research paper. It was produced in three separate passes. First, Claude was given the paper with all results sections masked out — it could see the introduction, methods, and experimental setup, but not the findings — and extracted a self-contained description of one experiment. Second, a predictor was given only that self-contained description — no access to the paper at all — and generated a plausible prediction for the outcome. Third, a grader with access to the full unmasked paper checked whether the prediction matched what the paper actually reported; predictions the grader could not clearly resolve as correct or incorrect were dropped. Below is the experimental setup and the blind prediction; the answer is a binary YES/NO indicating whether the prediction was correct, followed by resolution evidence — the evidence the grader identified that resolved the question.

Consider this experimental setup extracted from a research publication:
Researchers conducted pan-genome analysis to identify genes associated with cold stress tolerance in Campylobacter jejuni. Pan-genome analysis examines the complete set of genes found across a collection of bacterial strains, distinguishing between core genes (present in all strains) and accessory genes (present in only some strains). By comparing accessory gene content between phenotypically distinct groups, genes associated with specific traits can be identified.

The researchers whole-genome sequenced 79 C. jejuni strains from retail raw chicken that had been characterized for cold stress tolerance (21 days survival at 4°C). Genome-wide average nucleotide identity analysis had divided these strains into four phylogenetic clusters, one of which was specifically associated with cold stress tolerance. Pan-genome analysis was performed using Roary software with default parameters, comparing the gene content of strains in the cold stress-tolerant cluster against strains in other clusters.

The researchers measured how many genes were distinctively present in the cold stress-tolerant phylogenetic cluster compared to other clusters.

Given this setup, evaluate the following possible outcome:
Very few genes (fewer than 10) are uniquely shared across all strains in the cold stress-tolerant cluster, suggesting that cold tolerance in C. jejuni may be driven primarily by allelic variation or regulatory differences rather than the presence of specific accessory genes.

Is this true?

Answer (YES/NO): NO